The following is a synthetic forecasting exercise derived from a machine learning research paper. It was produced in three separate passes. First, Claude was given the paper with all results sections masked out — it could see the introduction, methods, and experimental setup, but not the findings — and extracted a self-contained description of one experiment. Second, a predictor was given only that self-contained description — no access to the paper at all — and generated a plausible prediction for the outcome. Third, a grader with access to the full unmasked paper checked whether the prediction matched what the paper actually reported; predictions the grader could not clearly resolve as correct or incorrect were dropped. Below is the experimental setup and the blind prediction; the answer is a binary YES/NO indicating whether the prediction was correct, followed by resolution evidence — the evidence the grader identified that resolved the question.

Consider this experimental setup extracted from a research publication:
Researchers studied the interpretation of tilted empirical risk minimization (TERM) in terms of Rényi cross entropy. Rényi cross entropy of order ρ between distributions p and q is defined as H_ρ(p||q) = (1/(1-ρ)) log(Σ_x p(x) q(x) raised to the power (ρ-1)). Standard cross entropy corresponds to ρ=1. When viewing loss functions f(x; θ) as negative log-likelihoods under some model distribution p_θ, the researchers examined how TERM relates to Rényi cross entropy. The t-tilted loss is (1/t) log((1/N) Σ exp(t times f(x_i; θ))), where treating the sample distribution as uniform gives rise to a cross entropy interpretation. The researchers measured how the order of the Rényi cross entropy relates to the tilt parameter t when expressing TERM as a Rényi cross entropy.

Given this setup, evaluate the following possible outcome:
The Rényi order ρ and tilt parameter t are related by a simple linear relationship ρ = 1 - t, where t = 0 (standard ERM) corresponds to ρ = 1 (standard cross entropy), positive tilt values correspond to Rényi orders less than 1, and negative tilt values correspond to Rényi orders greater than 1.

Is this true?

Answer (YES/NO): YES